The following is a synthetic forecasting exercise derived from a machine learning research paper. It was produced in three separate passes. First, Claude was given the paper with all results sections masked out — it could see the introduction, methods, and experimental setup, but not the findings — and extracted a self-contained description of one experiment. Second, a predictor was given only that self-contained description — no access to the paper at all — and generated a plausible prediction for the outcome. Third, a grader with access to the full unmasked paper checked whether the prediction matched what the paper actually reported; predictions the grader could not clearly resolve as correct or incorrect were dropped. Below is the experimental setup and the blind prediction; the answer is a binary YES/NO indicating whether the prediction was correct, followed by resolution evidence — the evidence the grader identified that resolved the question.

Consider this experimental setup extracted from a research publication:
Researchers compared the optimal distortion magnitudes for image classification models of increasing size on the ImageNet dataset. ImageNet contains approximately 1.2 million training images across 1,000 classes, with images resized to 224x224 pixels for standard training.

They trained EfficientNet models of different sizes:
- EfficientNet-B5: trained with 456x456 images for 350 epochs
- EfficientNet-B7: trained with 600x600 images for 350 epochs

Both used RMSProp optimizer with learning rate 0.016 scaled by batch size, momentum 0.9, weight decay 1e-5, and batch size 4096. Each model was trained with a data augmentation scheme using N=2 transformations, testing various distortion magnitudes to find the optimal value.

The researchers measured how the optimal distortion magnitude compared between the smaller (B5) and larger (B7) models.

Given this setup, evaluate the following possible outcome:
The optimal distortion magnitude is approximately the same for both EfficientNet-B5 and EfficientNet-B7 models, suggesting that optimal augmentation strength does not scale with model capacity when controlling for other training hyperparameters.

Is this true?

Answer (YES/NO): NO